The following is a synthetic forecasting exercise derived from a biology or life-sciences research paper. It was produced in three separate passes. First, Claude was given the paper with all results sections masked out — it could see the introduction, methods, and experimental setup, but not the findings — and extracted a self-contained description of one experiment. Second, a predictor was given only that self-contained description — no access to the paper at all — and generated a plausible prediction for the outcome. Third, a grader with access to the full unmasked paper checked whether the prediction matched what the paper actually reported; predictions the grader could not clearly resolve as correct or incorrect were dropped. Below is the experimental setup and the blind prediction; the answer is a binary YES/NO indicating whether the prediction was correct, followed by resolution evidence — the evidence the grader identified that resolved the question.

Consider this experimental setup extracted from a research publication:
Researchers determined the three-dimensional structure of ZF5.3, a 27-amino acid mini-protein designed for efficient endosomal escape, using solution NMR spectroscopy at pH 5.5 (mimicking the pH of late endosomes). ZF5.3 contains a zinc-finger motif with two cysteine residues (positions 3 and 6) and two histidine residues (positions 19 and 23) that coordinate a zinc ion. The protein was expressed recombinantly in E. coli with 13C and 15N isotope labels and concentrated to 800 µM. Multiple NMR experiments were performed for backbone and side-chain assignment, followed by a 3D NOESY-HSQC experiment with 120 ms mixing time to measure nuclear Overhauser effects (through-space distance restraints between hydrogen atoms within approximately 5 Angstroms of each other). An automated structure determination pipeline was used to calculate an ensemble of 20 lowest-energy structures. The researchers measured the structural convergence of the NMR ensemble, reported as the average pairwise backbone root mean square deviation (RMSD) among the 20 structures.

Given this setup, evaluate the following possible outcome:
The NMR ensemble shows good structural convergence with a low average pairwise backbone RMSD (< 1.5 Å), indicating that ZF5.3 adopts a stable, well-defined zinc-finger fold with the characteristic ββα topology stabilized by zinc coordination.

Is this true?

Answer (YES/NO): YES